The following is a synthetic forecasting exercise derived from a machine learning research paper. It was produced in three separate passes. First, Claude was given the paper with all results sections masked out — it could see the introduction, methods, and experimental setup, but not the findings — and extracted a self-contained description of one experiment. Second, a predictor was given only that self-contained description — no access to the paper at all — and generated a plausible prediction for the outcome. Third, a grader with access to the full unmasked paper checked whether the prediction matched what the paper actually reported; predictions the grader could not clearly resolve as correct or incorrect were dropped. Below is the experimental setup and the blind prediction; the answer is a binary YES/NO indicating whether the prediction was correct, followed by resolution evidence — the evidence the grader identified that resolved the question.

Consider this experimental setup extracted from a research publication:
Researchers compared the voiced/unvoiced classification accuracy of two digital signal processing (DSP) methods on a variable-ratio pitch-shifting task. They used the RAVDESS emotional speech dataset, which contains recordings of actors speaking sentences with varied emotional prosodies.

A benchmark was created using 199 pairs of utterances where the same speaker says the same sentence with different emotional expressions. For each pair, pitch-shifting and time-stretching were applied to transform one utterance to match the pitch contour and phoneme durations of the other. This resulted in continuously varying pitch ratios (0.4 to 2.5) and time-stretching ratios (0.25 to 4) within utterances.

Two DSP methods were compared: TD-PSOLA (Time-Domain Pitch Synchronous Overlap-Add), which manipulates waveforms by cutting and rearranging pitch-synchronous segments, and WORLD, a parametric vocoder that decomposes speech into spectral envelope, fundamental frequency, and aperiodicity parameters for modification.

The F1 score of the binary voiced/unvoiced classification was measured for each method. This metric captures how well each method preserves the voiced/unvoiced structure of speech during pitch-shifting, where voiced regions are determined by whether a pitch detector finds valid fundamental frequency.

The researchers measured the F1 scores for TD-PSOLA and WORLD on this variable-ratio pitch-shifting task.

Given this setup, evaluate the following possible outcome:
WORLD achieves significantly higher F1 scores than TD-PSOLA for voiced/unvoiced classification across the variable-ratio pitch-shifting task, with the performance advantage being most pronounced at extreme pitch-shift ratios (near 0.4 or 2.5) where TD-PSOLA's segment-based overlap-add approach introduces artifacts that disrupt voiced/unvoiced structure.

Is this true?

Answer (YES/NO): NO